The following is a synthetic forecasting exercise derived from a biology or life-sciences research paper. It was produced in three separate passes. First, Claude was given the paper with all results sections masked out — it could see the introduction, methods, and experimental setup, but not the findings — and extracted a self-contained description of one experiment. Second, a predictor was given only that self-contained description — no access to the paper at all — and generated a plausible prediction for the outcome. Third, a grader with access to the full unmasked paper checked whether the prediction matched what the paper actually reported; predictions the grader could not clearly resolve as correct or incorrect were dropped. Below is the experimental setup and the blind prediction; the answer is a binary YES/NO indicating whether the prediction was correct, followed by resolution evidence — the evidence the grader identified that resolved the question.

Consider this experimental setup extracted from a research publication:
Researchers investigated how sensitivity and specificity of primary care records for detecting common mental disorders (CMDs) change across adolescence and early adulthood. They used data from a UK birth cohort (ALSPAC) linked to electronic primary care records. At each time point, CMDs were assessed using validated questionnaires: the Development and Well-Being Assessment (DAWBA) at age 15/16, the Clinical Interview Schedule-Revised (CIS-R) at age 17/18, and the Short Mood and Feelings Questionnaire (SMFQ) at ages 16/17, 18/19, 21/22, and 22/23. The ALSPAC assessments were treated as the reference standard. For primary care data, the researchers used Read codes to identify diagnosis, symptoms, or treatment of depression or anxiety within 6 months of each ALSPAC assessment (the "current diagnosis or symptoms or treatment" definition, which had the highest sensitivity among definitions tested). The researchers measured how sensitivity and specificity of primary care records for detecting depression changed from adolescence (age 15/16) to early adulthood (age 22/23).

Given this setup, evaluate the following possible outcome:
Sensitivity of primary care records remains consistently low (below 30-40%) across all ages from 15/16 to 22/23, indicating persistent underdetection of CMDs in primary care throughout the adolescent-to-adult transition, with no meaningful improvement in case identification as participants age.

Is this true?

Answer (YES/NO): NO